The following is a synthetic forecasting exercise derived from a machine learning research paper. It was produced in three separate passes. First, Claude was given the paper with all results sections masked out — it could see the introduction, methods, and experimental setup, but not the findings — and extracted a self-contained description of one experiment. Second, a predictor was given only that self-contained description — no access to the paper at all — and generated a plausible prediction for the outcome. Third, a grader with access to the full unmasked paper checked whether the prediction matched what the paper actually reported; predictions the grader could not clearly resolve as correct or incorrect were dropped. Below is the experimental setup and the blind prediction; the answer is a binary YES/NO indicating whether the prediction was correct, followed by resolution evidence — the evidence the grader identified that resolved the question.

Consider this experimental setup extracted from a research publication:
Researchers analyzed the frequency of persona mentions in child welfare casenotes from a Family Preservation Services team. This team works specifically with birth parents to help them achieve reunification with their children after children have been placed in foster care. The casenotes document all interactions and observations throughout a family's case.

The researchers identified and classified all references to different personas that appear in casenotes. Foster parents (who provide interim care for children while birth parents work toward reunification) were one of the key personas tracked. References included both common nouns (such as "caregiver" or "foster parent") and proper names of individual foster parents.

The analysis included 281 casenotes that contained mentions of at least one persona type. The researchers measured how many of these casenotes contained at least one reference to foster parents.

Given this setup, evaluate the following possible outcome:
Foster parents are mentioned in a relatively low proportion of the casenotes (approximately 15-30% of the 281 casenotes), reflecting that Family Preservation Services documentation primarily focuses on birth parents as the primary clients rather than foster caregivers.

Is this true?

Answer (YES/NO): NO